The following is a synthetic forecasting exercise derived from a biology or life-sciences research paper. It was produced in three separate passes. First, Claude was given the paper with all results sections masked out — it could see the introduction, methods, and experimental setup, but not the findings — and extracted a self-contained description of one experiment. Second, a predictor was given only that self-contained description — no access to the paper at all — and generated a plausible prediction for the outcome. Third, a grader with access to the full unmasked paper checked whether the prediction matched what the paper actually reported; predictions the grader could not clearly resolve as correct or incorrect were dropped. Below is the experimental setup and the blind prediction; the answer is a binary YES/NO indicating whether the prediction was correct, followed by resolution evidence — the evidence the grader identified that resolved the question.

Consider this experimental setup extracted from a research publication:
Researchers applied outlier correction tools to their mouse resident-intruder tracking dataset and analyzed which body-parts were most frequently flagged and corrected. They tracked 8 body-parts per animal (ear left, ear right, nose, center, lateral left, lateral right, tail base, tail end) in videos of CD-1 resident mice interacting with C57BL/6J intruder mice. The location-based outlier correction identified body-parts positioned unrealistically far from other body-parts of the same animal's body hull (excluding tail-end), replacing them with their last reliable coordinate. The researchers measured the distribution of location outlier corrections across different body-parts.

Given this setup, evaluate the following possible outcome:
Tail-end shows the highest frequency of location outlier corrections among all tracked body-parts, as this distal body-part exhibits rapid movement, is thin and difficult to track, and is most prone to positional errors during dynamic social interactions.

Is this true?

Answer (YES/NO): NO